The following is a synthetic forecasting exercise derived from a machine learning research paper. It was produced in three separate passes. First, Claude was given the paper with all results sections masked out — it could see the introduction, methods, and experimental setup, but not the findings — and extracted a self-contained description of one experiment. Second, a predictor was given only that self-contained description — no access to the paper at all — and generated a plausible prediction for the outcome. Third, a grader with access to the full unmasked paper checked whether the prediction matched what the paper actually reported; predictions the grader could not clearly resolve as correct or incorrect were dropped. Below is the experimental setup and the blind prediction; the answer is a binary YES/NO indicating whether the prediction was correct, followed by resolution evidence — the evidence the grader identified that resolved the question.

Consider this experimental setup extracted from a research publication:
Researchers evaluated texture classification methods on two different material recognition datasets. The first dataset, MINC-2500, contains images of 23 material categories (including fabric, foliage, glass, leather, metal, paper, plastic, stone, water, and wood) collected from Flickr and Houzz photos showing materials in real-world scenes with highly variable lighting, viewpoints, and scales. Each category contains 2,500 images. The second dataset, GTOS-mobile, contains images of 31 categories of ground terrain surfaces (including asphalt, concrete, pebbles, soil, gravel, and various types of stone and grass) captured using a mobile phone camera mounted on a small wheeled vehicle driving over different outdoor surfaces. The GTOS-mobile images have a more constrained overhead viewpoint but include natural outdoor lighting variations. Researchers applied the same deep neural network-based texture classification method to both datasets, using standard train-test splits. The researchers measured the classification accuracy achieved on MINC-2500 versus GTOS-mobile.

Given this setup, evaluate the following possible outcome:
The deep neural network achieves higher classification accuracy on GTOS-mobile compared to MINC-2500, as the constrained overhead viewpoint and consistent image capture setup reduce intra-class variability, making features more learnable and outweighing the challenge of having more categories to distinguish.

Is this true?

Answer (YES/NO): NO